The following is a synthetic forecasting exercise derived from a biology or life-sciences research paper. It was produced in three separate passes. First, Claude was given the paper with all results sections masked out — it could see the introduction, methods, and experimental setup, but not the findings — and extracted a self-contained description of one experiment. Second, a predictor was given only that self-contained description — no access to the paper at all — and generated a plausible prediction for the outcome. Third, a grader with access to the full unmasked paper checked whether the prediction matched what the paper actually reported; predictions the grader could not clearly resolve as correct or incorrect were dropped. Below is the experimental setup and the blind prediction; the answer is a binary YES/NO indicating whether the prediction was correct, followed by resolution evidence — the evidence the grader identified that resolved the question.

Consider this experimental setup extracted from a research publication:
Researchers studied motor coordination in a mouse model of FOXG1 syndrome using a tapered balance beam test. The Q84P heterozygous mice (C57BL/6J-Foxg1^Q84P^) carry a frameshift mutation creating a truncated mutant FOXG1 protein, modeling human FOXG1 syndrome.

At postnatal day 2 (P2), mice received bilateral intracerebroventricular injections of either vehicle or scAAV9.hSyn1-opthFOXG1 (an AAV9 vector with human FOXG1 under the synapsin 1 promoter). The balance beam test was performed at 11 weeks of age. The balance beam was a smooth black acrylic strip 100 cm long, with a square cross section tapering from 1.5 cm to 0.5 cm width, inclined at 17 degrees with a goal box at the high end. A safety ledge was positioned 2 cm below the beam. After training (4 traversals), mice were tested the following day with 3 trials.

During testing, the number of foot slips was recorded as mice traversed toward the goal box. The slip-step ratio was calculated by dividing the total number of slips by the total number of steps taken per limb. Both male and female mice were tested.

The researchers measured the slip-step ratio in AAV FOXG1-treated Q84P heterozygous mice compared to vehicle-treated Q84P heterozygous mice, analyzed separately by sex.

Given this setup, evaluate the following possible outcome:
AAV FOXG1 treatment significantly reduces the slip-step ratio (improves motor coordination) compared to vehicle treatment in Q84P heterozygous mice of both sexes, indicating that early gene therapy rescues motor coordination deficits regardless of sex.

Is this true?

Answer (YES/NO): NO